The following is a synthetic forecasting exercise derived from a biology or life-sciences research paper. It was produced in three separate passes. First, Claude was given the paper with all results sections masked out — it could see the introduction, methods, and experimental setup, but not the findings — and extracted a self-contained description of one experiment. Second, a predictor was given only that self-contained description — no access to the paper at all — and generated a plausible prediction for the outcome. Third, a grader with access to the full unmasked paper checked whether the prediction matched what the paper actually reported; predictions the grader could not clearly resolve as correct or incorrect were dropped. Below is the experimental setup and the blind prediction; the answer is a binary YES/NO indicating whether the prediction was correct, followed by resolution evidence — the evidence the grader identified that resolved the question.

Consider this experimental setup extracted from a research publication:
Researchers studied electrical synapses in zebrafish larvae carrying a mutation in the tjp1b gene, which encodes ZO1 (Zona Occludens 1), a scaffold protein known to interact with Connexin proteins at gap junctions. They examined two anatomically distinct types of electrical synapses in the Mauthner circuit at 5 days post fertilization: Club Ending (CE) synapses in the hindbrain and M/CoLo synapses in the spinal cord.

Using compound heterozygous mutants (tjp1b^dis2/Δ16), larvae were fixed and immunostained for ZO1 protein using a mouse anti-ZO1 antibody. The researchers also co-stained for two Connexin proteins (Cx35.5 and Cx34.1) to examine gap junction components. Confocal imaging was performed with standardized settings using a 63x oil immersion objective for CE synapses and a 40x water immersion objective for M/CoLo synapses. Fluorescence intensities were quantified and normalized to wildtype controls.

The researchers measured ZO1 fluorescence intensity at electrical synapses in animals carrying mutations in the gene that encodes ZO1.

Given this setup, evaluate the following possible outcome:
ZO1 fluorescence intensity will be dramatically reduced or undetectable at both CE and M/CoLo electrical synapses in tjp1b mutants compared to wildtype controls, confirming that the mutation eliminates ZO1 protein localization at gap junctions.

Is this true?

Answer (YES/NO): YES